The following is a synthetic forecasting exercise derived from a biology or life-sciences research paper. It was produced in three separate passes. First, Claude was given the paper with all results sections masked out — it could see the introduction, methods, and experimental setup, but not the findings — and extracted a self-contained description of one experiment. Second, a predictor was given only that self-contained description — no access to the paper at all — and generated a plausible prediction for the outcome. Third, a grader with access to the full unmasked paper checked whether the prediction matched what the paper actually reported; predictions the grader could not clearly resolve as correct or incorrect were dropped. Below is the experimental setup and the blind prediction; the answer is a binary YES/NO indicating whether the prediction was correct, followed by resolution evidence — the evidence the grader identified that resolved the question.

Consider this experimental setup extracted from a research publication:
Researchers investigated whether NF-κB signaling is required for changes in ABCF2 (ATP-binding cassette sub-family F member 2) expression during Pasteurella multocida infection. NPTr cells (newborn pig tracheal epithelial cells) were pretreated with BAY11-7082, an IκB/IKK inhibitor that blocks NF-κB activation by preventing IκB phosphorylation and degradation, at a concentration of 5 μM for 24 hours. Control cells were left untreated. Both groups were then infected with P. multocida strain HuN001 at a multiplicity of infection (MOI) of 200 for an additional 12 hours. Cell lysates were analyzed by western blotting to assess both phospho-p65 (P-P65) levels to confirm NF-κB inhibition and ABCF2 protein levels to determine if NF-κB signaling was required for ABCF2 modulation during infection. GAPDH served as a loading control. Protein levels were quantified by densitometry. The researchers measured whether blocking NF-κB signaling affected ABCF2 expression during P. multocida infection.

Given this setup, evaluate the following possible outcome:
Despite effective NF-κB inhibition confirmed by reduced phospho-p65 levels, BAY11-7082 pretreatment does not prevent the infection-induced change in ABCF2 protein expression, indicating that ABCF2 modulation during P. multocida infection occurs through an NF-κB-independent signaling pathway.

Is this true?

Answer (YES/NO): NO